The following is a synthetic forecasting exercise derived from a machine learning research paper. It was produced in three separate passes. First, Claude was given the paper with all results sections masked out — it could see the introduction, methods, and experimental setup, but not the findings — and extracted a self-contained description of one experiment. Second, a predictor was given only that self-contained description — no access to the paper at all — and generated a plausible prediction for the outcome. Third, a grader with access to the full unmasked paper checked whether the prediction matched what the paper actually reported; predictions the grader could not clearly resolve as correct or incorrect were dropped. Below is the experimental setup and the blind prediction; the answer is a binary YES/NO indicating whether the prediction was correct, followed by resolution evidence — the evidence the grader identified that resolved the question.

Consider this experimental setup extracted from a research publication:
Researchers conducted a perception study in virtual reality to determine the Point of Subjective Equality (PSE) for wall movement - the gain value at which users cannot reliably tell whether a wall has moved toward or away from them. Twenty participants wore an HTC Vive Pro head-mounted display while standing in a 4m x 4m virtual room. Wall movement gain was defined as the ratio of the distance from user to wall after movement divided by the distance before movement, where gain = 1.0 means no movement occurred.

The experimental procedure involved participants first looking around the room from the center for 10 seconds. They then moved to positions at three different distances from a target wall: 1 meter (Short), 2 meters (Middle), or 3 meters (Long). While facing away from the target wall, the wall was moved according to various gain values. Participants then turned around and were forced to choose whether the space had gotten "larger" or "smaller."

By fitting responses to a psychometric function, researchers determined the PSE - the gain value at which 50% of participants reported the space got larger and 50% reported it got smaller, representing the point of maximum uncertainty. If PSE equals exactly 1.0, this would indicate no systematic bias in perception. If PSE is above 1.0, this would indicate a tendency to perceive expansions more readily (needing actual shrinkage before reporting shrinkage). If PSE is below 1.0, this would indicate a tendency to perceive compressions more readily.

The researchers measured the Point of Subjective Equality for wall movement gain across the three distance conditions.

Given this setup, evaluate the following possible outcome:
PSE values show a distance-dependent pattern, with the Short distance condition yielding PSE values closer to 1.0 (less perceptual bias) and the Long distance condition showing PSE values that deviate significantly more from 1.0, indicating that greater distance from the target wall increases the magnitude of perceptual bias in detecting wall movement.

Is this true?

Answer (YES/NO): NO